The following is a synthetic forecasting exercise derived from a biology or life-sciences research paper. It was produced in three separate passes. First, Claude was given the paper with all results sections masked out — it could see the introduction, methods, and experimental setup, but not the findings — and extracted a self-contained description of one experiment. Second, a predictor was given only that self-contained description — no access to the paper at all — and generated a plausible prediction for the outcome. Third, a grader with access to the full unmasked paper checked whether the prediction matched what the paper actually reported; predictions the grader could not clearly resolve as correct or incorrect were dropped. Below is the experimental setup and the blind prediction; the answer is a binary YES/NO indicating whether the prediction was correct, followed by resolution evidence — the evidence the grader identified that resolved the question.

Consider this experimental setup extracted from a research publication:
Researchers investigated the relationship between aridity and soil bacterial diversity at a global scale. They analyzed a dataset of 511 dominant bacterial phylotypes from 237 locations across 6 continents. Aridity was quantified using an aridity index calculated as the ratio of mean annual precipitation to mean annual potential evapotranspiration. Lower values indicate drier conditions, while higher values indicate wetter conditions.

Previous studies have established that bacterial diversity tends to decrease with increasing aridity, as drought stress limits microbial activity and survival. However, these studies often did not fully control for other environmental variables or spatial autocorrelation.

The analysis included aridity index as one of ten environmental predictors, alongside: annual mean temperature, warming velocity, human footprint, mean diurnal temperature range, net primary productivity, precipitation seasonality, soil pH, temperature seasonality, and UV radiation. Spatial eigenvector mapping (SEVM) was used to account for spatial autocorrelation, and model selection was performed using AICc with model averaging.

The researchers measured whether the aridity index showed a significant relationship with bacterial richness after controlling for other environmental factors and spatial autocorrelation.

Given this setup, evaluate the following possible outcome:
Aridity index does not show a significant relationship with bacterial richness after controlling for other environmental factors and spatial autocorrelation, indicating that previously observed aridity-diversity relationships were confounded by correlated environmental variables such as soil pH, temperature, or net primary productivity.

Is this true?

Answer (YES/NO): NO